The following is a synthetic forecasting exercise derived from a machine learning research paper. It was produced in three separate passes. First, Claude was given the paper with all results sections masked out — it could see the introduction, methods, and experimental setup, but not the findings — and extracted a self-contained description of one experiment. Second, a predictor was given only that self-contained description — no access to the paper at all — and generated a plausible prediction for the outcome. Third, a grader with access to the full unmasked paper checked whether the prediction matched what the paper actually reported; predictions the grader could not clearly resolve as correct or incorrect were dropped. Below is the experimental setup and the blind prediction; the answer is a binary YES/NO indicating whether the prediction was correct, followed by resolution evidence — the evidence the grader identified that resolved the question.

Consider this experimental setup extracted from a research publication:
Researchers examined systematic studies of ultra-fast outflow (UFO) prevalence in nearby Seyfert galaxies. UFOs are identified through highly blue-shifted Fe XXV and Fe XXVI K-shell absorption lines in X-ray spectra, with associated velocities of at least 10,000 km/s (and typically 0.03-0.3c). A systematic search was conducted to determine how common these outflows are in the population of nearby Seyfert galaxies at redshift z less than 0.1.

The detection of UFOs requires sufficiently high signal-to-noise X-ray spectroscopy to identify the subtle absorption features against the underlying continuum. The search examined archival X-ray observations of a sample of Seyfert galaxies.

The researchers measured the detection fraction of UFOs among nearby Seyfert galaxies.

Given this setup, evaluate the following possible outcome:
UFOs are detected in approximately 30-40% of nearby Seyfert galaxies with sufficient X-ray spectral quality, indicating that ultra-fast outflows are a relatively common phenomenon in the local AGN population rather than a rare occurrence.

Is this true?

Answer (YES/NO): NO